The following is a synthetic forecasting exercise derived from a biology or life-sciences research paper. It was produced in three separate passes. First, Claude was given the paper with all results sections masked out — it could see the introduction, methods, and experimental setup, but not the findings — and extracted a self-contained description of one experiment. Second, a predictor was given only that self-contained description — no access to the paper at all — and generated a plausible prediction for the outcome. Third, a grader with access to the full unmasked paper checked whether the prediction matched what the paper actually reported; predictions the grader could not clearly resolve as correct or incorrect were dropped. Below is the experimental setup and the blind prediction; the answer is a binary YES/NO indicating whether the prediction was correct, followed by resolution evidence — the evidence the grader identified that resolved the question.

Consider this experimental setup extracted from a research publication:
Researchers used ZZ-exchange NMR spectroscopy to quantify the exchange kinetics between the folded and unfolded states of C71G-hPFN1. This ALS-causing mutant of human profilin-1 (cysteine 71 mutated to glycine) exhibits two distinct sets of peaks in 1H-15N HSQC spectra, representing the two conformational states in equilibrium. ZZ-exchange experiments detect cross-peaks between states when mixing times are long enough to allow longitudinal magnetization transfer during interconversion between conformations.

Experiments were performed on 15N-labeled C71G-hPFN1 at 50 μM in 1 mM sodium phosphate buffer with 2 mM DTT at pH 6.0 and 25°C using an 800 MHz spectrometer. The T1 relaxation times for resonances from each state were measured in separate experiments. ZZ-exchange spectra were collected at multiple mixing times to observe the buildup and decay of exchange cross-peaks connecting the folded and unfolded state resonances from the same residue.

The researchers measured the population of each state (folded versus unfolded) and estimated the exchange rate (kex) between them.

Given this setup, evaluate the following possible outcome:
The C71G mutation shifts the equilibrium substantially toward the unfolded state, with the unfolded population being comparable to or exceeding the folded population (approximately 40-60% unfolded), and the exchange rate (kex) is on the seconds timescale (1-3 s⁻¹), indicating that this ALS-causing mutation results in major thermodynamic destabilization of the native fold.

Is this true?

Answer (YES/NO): NO